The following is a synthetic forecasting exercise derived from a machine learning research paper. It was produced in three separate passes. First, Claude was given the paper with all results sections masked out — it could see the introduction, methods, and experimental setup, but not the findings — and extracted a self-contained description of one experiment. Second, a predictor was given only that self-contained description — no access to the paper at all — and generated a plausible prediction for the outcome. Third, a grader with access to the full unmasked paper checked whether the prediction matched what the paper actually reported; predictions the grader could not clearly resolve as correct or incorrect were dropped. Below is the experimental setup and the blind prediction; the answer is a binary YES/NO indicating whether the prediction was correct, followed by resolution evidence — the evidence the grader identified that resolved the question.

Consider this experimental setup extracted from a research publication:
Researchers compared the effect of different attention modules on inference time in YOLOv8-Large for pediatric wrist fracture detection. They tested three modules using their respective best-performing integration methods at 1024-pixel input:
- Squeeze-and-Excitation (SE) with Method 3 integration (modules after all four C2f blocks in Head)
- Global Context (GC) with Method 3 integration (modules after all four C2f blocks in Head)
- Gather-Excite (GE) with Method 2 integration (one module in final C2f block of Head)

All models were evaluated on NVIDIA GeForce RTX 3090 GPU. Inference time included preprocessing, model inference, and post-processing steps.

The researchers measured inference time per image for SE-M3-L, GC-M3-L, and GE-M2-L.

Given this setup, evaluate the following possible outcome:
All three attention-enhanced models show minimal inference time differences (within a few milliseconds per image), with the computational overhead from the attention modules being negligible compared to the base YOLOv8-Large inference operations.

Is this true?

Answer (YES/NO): NO